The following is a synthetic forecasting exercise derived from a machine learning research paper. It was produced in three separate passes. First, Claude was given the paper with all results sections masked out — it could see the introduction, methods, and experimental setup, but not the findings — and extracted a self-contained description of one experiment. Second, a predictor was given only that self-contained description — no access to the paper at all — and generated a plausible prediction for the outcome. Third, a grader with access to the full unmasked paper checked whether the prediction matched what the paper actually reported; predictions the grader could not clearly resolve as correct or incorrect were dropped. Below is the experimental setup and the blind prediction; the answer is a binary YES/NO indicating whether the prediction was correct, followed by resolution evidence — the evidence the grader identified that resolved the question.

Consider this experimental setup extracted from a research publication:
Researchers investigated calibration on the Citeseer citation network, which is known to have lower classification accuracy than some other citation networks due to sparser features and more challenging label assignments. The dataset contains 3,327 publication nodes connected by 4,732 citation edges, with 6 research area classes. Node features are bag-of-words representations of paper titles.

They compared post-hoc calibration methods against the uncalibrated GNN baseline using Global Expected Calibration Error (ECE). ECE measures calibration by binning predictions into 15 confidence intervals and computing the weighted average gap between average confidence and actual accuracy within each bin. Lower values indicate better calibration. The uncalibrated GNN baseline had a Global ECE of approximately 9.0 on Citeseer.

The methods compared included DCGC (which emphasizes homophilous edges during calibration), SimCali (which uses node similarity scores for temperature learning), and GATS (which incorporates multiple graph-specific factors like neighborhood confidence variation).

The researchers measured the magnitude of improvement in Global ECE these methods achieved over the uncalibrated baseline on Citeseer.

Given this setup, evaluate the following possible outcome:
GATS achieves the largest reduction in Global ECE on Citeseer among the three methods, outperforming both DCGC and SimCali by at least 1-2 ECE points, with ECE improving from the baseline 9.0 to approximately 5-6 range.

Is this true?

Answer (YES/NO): NO